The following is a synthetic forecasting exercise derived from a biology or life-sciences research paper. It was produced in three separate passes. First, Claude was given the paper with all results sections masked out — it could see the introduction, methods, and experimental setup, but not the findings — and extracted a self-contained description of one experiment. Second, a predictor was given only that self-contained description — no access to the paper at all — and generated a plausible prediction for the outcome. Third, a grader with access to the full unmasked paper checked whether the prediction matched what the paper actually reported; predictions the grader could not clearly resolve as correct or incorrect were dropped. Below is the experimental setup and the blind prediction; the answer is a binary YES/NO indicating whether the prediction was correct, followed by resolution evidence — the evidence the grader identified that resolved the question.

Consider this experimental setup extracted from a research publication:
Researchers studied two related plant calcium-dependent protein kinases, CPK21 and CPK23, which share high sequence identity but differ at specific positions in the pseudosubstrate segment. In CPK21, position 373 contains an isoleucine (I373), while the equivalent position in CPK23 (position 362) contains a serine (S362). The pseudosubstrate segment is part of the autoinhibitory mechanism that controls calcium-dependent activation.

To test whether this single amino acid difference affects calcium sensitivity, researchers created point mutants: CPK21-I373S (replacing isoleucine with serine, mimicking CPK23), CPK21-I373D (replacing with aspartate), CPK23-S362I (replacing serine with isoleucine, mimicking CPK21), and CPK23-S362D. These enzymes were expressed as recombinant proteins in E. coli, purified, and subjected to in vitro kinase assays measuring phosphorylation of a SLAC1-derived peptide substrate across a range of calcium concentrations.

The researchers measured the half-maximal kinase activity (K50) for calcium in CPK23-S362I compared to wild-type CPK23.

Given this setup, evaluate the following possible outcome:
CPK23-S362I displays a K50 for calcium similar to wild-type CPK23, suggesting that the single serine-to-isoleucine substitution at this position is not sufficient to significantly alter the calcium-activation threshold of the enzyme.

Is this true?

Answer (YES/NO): NO